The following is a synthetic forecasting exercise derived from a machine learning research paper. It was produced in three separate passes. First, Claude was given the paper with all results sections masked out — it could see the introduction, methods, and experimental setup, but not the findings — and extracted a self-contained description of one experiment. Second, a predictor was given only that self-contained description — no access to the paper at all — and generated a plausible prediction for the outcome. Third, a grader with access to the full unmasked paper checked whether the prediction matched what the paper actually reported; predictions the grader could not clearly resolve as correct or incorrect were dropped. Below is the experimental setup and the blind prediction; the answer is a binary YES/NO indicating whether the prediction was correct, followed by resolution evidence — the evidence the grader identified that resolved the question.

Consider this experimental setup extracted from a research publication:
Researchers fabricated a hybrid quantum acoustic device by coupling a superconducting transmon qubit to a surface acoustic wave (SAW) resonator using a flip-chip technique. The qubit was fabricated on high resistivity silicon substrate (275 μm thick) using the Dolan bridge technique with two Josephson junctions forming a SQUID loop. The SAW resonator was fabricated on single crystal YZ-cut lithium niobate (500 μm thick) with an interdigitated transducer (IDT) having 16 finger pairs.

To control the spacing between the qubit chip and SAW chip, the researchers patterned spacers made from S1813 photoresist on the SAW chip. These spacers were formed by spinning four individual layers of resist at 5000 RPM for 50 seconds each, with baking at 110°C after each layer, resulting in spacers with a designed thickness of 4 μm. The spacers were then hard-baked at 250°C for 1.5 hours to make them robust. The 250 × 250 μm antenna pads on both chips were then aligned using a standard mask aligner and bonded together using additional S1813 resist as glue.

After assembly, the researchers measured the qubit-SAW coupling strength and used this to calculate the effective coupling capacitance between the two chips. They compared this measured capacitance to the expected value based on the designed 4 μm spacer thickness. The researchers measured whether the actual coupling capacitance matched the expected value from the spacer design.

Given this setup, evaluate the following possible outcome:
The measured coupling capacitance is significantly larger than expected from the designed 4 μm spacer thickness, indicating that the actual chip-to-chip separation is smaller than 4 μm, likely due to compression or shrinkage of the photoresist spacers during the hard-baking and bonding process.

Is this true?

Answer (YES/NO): NO